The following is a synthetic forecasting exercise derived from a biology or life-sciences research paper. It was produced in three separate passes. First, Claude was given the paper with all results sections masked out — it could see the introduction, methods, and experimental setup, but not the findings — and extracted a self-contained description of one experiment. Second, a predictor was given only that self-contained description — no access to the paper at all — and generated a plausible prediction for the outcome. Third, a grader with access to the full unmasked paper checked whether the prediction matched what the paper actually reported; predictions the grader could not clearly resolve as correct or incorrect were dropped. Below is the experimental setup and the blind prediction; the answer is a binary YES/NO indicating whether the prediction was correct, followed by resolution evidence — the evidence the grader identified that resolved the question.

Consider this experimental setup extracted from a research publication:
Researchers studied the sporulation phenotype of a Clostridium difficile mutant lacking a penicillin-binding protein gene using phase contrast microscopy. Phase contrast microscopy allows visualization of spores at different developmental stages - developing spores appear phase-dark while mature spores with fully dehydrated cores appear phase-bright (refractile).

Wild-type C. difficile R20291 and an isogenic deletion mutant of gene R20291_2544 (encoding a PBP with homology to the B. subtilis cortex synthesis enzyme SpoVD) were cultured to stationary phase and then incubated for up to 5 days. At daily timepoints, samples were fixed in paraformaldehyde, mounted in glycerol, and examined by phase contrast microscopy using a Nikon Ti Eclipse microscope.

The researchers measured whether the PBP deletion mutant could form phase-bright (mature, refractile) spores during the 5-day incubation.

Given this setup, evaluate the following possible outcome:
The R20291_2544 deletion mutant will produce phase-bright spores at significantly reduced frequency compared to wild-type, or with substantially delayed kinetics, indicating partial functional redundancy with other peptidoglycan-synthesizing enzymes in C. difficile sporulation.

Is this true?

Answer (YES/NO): NO